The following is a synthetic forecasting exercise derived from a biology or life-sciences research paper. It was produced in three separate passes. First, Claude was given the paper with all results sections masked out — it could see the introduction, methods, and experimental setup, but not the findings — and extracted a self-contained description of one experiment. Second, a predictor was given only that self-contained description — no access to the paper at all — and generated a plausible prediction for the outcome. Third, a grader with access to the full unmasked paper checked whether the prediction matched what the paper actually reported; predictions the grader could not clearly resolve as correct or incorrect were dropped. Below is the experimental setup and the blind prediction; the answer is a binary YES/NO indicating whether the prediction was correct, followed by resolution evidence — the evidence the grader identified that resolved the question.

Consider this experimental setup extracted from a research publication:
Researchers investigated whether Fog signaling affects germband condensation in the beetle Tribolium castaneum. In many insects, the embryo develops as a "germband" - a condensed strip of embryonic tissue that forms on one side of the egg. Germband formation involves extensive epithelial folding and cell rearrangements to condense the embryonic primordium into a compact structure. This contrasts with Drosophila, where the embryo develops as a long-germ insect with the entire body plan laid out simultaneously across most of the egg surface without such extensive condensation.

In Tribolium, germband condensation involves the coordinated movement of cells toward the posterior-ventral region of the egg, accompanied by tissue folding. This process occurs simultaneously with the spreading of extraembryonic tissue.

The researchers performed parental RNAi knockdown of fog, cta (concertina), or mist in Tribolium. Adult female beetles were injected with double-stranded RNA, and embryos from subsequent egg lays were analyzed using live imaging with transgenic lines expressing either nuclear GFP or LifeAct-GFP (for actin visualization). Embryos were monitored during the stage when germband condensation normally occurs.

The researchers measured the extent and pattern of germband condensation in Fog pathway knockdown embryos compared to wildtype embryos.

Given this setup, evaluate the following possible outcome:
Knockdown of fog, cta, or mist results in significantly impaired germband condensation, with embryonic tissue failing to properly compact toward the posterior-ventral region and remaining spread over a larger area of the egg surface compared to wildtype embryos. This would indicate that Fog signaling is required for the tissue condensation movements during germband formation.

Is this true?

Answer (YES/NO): YES